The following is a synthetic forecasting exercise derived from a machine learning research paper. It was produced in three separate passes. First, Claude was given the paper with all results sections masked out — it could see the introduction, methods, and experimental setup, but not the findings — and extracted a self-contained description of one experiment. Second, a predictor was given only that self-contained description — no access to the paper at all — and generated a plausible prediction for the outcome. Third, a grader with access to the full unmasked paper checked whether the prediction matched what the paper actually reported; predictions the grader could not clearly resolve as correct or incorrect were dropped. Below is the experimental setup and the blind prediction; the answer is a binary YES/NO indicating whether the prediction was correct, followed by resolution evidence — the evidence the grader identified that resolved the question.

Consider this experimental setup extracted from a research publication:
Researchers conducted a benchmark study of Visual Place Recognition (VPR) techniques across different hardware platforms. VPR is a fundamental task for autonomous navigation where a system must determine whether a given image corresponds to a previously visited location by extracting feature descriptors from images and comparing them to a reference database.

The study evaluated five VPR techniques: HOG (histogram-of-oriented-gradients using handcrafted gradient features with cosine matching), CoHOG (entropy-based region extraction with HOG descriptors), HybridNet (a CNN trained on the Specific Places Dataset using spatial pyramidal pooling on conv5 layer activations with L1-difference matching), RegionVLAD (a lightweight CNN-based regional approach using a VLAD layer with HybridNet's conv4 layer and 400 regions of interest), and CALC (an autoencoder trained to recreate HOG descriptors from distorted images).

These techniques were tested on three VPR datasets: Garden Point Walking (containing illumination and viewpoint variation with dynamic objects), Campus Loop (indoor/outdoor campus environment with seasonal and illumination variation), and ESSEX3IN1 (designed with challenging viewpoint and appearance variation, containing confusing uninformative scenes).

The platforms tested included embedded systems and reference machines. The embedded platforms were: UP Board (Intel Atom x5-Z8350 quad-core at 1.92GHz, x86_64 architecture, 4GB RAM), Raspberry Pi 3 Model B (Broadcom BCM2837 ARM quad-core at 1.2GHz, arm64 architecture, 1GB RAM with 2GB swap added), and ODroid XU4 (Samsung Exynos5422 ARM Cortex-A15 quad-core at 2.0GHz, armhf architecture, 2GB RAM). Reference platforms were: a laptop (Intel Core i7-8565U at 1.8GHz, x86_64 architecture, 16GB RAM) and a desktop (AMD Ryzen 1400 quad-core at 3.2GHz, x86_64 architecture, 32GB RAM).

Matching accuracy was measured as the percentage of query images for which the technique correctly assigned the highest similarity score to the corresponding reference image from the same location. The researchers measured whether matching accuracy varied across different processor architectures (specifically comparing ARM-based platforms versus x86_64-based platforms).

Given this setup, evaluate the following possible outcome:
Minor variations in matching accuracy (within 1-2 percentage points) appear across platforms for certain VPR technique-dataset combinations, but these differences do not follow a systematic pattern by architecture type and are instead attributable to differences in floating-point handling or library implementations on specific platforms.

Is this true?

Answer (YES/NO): NO